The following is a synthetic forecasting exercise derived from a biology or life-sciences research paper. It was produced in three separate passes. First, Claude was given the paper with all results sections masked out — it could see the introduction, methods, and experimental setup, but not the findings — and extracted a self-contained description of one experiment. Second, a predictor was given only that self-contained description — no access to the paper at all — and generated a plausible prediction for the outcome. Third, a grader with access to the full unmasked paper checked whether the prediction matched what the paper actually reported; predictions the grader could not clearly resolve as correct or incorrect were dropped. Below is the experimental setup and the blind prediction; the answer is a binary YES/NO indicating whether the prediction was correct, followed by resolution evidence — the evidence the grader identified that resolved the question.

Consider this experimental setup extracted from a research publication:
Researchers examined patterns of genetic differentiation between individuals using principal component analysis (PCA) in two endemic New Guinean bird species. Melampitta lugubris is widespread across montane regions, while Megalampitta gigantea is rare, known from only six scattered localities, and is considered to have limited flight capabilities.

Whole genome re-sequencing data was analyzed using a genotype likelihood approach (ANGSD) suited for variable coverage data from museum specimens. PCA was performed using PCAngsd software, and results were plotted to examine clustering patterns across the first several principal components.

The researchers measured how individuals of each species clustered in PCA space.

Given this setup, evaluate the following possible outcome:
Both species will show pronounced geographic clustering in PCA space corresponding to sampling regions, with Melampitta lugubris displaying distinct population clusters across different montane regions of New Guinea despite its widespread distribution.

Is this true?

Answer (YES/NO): NO